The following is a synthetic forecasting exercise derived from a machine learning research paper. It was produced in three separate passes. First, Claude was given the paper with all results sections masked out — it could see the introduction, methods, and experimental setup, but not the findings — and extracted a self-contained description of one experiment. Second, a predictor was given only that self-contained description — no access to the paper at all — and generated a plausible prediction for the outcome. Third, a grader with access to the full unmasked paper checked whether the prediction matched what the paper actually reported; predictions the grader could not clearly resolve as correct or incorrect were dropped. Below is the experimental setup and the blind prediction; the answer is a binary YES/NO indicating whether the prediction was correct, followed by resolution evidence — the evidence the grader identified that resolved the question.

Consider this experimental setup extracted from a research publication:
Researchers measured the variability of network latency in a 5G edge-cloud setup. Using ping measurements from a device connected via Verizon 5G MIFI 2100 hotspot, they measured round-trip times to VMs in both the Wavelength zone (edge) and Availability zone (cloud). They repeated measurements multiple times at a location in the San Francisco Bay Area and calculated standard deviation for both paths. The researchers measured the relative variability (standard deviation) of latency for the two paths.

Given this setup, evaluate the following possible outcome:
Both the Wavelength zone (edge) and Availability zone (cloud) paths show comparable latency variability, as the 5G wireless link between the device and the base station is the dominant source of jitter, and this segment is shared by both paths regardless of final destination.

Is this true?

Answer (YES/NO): NO